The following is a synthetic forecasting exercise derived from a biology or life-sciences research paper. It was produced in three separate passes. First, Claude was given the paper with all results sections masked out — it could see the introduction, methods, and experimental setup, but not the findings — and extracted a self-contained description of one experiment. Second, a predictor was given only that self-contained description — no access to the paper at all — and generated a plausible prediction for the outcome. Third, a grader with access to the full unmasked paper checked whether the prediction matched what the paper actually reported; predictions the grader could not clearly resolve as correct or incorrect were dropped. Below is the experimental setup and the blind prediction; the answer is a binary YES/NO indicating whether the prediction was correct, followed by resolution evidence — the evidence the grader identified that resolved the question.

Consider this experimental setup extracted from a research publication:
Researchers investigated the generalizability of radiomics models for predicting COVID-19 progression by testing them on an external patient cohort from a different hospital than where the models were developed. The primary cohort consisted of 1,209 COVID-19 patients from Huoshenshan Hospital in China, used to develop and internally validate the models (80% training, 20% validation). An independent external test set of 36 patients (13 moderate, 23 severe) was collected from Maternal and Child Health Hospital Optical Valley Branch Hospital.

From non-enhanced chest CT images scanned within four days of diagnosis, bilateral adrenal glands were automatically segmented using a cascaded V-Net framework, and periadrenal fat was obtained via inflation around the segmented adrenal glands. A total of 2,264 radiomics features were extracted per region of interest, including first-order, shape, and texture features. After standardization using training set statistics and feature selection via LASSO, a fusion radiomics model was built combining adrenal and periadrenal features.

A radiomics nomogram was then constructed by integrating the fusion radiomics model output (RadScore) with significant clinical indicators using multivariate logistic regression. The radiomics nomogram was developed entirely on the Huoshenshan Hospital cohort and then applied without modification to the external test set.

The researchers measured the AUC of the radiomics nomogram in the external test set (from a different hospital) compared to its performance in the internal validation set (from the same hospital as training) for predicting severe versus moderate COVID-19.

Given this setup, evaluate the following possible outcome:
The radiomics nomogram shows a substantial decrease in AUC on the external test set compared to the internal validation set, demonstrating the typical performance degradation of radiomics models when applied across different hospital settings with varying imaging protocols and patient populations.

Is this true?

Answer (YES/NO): NO